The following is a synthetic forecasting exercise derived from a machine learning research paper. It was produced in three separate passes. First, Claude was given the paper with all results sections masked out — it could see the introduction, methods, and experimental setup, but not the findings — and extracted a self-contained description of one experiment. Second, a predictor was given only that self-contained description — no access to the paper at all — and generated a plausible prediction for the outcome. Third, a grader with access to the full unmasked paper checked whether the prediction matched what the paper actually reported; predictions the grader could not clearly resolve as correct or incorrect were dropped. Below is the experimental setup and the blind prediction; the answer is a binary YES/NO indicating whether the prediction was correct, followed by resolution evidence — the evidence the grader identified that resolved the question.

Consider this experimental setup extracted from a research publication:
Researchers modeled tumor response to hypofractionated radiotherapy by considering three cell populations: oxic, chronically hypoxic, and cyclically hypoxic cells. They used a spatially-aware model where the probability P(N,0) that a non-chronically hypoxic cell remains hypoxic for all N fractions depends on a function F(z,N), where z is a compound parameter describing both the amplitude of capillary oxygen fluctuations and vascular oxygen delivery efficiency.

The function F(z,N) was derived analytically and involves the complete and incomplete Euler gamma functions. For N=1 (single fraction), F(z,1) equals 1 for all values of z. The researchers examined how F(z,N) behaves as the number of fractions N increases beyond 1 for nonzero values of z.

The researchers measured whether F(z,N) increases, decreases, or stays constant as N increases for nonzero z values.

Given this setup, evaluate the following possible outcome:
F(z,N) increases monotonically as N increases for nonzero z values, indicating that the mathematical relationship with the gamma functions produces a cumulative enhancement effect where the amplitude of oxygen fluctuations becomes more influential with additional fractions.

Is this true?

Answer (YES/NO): NO